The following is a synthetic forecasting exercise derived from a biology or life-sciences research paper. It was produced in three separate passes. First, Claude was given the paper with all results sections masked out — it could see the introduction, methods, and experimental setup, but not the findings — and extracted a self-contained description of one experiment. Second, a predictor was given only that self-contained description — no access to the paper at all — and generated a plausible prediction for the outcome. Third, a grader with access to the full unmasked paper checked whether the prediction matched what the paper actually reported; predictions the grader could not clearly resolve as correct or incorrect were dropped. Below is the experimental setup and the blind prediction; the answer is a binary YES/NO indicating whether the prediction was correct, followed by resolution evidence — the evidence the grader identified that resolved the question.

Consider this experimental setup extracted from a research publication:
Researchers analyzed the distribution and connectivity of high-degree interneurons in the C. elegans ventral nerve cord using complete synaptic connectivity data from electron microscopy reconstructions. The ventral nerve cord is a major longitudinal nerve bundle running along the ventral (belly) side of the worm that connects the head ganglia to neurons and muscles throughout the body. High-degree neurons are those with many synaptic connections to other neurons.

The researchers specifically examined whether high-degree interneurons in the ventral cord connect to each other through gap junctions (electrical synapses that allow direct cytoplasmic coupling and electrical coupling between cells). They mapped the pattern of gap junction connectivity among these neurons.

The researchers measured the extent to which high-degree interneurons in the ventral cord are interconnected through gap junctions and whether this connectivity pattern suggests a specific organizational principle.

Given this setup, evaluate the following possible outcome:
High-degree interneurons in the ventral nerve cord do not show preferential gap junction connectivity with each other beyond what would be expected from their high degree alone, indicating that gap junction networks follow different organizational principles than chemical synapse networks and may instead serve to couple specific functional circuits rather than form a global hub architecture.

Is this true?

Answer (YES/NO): NO